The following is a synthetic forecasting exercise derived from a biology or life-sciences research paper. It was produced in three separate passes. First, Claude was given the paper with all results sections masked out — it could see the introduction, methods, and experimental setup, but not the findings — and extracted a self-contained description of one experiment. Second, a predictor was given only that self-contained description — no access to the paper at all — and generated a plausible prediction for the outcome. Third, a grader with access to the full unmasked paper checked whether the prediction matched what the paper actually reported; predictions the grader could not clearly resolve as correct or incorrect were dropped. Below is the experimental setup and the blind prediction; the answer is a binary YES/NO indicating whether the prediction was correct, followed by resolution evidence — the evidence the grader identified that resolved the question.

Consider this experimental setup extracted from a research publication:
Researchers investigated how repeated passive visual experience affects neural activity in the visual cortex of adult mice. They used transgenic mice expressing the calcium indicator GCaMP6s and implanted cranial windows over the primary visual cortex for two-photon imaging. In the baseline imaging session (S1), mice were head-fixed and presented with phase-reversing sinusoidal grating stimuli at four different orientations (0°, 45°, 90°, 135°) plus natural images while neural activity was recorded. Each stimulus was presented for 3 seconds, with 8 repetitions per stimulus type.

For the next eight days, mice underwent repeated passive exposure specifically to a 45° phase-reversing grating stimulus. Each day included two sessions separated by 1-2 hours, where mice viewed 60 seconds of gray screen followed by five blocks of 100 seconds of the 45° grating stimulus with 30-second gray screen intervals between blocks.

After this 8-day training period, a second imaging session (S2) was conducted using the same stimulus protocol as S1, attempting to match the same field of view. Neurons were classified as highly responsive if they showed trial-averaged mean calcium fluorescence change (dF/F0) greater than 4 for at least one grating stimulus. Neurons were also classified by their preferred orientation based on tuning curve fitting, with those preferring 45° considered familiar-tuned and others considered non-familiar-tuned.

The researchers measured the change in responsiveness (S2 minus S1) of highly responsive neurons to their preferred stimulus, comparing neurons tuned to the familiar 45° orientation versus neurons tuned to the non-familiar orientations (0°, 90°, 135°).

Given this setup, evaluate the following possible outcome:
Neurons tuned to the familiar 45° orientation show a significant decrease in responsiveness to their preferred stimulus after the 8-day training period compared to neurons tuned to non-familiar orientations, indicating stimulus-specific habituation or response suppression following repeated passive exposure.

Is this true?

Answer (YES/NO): YES